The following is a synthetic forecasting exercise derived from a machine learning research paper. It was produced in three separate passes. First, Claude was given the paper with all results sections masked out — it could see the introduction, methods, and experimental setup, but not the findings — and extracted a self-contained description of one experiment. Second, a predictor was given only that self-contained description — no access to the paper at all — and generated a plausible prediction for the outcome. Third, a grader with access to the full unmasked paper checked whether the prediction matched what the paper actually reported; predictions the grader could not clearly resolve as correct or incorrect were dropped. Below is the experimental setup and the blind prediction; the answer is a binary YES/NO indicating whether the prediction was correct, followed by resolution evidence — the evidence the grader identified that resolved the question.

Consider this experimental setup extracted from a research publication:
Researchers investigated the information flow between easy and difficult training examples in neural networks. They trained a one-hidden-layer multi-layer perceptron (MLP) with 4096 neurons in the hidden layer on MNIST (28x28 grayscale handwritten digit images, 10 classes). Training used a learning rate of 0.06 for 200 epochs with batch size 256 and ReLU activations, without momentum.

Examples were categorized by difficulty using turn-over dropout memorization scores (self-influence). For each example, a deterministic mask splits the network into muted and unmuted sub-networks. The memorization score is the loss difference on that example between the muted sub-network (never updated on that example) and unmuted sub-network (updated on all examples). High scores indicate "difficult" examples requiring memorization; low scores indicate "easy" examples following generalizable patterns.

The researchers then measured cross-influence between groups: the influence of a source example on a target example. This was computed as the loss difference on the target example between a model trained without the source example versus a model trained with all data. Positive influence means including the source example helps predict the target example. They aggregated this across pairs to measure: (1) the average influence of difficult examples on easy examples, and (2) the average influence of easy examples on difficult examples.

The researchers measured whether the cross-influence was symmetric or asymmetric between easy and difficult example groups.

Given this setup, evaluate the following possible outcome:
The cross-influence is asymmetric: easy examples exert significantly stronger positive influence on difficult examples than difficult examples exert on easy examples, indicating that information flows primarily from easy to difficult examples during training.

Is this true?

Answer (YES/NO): NO